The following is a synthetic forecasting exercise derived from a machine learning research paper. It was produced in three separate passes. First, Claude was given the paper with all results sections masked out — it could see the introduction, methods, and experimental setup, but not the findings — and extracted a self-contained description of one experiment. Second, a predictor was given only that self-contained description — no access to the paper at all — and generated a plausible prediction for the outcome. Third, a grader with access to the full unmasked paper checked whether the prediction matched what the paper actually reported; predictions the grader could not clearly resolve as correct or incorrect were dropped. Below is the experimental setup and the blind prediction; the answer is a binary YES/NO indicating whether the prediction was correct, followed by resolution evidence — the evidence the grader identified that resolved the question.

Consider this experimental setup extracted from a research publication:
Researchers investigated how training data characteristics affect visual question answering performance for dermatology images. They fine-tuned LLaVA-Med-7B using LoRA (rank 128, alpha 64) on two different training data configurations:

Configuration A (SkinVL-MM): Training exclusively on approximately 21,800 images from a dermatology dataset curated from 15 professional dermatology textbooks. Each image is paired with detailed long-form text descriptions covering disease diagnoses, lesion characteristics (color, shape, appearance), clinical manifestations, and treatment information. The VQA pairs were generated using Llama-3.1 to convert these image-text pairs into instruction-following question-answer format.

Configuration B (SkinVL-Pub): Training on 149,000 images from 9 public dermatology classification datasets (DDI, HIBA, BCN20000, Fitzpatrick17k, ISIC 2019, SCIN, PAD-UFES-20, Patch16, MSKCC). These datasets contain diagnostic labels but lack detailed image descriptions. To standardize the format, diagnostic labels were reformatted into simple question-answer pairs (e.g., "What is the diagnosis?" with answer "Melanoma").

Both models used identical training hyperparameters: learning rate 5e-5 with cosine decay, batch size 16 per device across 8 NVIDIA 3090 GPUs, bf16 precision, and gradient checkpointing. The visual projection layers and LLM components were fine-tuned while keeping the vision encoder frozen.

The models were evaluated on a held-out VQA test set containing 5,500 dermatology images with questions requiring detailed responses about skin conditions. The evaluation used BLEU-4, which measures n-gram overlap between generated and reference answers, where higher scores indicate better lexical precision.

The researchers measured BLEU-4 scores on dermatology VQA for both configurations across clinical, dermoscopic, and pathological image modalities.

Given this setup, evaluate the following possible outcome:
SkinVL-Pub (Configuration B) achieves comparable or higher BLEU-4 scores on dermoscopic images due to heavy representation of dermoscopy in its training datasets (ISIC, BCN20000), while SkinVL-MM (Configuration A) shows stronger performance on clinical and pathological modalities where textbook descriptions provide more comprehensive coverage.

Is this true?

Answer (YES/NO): NO